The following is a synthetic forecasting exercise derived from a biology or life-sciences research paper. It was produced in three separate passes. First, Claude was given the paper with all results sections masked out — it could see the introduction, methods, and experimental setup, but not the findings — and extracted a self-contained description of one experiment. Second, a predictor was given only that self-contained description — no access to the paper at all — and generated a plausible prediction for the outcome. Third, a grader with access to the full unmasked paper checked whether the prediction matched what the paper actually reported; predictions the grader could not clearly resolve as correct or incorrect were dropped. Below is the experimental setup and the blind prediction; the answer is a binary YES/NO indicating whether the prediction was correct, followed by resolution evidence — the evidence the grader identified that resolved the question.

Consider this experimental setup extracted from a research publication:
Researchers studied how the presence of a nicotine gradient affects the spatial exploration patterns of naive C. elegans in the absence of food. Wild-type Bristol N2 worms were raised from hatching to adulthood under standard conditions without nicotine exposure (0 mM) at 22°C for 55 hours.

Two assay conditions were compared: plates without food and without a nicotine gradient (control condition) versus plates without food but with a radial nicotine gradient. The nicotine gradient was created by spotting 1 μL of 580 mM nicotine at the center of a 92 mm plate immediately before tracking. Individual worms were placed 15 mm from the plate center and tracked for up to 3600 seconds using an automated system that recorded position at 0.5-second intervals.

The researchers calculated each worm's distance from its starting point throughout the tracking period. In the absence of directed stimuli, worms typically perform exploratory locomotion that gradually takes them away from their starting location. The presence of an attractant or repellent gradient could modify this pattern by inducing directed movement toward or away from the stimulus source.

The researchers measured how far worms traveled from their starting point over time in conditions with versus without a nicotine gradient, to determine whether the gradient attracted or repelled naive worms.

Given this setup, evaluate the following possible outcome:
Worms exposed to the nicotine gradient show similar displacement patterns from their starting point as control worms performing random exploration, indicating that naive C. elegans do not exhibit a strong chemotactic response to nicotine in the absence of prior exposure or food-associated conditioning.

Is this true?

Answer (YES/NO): NO